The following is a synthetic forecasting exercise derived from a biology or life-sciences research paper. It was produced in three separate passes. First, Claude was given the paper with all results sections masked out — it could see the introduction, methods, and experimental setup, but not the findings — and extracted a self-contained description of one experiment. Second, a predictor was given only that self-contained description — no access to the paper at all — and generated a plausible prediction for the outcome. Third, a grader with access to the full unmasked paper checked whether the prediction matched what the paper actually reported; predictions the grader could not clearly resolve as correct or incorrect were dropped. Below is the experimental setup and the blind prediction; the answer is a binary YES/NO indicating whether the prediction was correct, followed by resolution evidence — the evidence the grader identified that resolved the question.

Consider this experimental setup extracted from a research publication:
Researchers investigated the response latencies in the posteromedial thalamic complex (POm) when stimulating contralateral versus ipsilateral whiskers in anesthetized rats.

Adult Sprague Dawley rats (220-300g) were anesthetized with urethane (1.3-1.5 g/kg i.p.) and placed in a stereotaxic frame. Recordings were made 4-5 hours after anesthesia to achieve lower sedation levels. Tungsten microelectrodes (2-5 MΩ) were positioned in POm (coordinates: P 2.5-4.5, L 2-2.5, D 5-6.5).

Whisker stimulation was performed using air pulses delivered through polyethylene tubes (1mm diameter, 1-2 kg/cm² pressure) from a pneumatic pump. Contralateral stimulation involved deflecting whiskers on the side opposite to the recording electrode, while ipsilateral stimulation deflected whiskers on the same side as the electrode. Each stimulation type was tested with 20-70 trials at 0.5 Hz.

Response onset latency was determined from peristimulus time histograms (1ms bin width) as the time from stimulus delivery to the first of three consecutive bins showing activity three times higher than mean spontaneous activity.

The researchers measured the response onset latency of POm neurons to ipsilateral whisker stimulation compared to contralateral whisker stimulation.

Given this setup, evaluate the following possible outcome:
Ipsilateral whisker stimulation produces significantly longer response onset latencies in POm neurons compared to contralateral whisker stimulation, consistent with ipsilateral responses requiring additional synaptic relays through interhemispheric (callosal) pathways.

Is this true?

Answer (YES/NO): NO